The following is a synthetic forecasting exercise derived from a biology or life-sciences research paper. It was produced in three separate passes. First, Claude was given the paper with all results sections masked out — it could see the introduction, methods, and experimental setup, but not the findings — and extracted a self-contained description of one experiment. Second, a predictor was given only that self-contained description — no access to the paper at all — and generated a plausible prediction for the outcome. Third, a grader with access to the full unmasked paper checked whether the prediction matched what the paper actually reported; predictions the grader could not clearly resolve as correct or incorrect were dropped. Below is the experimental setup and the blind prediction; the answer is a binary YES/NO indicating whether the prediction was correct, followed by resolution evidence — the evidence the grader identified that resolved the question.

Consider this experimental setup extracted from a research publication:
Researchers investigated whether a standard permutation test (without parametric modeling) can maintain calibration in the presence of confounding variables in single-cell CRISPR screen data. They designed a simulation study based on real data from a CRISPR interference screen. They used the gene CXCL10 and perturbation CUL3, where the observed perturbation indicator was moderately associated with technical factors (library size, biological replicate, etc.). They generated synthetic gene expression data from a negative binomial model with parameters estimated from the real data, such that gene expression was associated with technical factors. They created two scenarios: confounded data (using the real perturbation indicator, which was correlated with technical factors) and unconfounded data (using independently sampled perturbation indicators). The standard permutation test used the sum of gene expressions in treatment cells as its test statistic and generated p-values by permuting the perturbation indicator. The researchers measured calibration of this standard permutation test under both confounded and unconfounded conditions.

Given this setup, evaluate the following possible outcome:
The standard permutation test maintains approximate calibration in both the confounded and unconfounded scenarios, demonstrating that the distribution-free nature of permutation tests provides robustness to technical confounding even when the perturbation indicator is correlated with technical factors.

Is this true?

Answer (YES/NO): NO